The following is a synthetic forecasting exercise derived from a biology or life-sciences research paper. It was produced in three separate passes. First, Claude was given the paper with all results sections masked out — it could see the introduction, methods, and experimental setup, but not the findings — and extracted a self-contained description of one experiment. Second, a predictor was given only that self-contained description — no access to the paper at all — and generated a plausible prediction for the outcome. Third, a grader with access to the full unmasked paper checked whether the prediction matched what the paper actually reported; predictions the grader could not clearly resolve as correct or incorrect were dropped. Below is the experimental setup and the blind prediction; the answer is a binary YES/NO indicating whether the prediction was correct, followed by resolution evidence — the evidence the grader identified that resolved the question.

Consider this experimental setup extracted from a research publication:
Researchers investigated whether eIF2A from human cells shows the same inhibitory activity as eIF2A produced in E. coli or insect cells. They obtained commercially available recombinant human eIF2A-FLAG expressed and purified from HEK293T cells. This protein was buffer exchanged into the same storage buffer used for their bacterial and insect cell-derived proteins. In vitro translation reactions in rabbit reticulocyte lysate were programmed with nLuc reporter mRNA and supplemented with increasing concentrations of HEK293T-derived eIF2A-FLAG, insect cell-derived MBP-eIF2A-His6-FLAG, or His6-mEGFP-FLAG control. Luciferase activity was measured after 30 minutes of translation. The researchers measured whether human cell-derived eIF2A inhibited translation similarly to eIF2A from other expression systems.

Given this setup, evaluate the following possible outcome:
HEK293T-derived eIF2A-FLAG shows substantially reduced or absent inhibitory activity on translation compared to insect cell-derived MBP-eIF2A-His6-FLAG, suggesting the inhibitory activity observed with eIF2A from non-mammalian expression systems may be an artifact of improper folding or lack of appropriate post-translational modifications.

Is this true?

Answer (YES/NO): NO